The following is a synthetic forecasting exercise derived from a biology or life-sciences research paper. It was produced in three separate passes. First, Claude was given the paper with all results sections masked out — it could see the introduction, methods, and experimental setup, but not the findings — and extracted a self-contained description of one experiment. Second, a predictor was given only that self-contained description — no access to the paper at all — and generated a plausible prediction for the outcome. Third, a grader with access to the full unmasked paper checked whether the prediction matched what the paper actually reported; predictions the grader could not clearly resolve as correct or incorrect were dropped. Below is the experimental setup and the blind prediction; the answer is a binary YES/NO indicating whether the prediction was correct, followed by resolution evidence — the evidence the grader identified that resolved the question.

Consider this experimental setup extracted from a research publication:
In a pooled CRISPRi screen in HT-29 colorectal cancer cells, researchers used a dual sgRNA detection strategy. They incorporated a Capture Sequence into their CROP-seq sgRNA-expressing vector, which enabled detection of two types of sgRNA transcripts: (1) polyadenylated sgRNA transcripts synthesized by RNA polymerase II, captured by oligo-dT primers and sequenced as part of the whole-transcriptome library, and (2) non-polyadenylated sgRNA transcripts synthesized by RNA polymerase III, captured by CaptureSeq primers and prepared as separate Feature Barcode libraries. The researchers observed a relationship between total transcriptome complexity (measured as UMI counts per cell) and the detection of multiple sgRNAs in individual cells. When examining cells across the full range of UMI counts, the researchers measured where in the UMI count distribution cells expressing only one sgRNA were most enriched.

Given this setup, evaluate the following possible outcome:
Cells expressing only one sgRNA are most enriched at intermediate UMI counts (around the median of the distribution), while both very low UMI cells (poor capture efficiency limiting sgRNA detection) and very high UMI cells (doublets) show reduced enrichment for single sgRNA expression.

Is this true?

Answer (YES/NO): YES